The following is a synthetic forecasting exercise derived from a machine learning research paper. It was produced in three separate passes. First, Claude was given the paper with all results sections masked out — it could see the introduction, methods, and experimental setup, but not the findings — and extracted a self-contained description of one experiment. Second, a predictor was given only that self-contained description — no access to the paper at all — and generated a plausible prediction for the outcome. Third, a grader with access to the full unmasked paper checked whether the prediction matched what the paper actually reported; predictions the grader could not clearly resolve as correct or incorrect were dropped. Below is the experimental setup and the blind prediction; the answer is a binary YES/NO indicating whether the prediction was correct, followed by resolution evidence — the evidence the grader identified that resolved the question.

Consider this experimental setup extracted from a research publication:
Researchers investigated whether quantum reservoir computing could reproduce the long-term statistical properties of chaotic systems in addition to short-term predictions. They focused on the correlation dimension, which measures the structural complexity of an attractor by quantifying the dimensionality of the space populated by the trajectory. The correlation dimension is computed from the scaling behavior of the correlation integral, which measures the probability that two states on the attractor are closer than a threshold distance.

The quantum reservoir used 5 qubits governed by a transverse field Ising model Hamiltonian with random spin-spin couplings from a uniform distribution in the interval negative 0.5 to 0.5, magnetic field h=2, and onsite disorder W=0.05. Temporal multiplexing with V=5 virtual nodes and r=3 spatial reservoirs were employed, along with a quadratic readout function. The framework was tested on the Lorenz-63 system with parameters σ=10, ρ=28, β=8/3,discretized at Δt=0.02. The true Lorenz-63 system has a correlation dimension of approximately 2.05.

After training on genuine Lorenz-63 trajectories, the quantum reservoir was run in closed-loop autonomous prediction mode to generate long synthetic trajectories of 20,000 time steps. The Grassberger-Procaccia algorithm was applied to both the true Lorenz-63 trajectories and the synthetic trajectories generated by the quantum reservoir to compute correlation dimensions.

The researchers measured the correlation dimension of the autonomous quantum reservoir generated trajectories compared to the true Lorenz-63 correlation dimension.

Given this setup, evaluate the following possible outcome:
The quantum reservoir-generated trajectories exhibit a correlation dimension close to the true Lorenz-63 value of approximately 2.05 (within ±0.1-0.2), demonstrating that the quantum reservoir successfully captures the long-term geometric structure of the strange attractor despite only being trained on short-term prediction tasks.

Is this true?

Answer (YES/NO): YES